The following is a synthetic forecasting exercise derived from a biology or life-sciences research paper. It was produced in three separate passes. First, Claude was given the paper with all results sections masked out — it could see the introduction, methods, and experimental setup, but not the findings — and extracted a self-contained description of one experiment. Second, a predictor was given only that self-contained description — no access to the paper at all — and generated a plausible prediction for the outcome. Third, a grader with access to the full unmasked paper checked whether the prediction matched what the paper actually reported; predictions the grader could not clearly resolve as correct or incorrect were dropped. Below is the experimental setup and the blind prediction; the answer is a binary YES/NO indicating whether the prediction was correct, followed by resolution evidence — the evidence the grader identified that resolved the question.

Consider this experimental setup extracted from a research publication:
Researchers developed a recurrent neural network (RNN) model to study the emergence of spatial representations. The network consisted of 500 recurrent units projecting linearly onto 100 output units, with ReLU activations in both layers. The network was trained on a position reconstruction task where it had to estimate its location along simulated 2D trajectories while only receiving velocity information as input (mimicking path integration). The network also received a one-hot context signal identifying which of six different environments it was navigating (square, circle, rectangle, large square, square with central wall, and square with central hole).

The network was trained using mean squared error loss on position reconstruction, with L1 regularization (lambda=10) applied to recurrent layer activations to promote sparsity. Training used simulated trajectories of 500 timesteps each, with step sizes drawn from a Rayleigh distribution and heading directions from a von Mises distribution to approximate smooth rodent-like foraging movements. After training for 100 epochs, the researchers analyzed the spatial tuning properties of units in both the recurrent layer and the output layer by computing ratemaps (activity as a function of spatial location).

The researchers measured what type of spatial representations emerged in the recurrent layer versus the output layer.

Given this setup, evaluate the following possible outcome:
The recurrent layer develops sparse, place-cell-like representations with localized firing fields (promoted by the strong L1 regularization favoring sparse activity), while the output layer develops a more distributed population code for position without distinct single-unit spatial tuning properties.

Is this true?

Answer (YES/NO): NO